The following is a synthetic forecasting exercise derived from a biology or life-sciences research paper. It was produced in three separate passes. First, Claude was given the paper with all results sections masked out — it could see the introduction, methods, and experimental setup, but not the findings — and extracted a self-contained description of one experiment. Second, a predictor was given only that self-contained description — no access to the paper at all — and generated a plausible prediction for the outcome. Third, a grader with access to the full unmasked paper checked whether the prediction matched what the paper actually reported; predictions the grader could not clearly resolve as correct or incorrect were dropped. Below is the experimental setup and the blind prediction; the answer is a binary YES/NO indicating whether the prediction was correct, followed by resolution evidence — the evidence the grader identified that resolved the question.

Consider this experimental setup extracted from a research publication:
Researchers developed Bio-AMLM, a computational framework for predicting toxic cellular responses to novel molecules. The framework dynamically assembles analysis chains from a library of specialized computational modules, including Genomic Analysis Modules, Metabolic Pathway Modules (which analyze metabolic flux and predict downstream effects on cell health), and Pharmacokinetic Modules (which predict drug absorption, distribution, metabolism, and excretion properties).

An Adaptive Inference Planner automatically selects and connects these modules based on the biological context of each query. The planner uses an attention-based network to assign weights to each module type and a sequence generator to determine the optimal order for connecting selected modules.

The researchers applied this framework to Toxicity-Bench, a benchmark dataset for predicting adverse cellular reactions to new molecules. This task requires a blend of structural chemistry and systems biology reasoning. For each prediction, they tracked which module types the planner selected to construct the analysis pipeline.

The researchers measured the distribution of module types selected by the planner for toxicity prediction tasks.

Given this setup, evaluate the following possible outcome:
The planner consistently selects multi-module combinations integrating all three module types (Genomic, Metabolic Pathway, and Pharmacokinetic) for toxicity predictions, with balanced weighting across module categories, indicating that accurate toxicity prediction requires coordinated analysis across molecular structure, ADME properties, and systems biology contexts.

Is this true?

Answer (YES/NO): NO